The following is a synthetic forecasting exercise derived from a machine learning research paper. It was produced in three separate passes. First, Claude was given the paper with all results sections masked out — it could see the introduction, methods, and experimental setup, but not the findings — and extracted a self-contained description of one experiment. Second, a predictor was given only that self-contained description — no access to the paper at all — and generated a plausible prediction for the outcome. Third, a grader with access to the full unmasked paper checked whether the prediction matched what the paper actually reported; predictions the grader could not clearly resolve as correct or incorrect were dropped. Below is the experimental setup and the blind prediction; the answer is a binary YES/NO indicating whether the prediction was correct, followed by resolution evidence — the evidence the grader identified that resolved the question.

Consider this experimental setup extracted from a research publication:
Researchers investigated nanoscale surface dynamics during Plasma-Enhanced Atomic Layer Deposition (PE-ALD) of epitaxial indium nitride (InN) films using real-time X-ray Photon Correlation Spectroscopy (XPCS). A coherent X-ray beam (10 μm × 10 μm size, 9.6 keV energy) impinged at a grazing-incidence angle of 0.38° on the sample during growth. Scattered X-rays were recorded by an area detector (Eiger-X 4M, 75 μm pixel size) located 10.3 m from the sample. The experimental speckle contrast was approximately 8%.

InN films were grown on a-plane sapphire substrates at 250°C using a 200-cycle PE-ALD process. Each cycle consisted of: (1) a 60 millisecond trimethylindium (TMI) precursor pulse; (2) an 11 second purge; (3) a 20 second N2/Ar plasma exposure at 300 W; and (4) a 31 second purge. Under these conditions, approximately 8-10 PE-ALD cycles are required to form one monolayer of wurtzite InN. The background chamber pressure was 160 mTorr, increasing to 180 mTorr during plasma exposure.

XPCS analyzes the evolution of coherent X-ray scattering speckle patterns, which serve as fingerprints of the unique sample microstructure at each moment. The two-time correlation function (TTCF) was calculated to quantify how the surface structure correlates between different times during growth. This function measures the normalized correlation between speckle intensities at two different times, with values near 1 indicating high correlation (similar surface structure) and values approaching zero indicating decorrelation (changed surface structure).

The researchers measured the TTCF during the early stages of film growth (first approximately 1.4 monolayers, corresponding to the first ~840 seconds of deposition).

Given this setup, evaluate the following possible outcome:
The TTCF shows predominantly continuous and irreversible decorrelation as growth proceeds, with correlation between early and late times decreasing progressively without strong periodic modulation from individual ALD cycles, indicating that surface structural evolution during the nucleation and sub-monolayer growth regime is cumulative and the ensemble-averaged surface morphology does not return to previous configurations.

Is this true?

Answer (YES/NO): NO